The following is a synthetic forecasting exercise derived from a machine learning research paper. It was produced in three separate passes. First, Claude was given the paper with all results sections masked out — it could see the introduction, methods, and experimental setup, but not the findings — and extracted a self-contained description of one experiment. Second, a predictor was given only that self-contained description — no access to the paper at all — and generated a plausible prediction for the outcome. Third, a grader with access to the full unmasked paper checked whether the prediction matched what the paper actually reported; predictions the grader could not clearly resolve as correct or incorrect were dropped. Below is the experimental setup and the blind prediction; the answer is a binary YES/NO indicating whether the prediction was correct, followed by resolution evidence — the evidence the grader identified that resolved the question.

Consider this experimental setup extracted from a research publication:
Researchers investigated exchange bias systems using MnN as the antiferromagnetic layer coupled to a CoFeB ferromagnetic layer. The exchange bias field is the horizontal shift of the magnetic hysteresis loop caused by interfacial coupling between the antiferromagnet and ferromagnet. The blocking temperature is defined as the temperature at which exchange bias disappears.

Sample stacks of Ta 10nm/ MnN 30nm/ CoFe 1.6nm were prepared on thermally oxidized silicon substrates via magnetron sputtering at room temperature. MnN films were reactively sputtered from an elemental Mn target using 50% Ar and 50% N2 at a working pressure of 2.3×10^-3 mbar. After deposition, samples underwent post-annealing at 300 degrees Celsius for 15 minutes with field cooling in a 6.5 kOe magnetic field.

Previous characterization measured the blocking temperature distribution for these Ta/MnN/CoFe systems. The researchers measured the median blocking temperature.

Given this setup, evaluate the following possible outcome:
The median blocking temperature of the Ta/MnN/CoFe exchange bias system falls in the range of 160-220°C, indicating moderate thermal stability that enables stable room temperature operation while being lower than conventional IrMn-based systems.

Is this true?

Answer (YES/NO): YES